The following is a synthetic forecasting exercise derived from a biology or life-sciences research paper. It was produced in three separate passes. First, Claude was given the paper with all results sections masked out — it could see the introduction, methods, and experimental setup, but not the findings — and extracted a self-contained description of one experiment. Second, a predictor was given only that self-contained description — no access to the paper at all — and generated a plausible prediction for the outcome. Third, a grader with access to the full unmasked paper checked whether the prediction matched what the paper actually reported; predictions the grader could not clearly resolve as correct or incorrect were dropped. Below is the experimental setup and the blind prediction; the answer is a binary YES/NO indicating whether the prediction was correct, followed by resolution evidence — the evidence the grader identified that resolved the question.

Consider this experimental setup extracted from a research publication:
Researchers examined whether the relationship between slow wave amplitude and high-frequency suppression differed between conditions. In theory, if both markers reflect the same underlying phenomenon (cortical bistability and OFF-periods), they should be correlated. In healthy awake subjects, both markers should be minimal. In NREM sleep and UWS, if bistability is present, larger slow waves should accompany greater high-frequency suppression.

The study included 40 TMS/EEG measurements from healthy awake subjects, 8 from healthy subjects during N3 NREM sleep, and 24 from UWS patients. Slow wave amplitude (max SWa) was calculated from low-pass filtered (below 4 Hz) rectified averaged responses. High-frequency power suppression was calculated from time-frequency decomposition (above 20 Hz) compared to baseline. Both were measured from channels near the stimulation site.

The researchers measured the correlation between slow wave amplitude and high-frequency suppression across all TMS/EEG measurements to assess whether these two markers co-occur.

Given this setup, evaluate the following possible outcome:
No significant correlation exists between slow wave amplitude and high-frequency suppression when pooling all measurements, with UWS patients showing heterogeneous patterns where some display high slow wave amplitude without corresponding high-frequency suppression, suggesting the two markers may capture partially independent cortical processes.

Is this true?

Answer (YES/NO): NO